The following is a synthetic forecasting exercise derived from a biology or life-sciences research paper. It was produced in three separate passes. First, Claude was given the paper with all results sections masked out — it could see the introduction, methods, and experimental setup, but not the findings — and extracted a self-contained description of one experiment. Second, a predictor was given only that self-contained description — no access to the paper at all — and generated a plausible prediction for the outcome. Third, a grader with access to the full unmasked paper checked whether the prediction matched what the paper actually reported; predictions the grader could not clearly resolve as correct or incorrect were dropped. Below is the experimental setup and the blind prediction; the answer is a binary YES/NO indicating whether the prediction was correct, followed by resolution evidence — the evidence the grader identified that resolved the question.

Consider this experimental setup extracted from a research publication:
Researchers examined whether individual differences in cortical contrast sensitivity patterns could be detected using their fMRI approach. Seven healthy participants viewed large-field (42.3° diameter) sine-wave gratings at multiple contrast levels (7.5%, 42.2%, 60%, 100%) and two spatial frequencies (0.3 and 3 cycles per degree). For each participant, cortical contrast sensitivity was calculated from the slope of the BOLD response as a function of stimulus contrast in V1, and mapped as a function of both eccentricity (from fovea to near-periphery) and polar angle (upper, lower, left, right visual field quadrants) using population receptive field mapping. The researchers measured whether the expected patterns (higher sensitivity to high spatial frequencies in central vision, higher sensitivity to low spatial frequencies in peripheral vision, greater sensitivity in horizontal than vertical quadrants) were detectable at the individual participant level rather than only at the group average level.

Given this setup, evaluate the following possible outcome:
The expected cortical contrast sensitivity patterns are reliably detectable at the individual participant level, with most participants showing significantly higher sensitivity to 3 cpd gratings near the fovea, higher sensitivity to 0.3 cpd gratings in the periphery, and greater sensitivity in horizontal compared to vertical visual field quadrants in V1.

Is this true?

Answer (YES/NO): YES